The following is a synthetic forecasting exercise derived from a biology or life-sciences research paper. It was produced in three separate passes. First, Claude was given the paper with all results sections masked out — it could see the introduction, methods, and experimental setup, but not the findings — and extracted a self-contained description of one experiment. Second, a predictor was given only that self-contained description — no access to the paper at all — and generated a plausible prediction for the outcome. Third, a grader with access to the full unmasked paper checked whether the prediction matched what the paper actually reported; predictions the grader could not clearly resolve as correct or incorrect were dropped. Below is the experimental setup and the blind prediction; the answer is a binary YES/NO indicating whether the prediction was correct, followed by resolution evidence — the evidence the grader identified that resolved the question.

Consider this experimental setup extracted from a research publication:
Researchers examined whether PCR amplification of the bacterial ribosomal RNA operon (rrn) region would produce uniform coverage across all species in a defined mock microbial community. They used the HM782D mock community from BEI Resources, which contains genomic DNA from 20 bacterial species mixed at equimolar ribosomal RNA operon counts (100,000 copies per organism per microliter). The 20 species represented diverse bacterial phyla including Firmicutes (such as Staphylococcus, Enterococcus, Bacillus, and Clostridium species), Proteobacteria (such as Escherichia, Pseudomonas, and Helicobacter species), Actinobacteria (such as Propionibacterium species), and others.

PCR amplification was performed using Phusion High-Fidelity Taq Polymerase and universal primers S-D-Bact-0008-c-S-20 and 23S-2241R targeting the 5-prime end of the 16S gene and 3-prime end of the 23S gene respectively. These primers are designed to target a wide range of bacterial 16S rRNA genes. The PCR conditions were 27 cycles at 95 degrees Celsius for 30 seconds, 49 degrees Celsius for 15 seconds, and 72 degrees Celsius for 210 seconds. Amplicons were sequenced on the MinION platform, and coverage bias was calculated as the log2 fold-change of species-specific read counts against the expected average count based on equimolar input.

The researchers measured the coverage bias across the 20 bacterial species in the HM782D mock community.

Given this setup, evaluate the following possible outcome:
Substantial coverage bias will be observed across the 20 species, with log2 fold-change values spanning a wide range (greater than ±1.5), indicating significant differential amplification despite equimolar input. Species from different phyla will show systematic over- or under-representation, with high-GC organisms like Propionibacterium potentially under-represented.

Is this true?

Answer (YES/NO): NO